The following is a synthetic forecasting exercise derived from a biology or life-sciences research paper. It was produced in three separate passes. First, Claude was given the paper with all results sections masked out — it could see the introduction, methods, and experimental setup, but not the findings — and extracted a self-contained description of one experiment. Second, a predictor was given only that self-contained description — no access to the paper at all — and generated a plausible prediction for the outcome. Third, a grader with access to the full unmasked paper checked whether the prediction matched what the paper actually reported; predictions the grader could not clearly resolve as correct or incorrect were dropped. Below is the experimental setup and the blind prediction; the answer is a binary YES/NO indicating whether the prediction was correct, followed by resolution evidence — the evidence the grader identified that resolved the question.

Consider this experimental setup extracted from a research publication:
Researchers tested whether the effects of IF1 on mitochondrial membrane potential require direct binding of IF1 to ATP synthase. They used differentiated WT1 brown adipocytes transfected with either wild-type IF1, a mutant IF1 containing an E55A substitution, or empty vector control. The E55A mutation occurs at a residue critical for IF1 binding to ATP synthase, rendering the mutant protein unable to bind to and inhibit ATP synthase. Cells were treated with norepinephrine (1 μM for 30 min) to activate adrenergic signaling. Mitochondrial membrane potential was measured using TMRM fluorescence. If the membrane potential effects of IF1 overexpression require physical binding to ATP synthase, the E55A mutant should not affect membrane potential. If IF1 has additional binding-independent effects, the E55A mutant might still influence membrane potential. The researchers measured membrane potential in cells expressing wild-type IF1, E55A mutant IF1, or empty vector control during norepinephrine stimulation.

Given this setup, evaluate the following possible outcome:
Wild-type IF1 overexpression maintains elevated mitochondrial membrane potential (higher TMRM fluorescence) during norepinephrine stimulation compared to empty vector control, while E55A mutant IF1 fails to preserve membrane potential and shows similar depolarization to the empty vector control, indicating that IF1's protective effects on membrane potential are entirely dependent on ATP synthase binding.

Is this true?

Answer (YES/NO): NO